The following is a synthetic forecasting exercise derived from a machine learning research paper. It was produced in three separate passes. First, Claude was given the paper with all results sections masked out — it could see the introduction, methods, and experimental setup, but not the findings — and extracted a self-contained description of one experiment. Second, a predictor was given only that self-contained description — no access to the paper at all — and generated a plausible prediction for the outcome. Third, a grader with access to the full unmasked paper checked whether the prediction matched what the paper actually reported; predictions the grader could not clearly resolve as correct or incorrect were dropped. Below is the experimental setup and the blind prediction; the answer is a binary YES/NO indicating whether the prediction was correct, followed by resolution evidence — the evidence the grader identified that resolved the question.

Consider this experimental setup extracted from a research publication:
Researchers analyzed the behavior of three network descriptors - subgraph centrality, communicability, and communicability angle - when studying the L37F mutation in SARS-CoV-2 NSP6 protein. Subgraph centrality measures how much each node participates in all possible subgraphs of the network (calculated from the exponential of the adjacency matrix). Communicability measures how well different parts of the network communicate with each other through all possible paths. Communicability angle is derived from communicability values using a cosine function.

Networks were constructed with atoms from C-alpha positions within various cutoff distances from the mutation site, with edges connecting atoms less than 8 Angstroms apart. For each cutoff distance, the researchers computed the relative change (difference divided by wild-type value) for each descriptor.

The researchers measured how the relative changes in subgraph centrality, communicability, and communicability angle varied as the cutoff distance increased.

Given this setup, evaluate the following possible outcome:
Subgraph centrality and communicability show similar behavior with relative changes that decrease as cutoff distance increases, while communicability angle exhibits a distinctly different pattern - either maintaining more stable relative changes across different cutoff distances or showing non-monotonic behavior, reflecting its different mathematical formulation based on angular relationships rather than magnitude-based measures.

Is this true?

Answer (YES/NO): NO